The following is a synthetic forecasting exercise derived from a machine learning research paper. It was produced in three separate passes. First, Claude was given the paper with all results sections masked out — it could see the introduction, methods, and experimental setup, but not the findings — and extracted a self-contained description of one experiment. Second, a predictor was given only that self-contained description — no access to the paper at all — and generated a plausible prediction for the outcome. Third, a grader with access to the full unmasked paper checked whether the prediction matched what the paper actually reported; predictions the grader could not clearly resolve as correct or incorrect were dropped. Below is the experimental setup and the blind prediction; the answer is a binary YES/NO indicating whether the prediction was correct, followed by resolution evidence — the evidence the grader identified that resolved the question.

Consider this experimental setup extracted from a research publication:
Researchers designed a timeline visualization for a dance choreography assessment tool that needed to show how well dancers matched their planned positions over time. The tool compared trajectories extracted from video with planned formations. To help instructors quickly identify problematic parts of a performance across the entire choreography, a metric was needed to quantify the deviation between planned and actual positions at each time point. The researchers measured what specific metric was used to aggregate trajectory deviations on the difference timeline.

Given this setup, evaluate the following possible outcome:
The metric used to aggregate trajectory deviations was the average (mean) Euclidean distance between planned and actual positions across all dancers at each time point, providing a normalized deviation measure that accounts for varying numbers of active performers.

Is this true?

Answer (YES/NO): NO